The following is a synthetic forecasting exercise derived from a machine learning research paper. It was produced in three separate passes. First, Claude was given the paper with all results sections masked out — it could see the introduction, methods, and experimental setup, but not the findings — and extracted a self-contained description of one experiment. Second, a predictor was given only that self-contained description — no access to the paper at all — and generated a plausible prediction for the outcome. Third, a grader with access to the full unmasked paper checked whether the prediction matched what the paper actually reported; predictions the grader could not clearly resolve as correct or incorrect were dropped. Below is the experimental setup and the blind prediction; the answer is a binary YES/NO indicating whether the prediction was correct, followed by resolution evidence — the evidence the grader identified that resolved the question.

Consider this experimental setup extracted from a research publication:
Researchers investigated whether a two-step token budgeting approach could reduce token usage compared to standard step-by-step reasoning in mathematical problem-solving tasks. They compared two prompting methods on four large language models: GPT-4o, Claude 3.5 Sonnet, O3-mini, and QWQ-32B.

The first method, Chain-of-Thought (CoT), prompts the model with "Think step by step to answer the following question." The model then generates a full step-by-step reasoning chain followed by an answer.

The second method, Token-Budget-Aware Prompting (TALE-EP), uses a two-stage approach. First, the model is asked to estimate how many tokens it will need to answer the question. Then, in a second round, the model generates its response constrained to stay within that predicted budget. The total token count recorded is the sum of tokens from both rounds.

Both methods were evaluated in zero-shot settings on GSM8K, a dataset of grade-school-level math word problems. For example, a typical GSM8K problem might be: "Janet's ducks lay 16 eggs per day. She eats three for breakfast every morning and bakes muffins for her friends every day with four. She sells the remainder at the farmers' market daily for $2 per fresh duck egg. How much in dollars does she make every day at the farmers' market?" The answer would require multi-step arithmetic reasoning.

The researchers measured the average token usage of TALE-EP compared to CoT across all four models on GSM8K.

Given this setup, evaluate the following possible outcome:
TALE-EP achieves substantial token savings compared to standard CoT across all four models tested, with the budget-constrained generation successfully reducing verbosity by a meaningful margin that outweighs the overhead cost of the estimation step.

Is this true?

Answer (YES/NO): NO